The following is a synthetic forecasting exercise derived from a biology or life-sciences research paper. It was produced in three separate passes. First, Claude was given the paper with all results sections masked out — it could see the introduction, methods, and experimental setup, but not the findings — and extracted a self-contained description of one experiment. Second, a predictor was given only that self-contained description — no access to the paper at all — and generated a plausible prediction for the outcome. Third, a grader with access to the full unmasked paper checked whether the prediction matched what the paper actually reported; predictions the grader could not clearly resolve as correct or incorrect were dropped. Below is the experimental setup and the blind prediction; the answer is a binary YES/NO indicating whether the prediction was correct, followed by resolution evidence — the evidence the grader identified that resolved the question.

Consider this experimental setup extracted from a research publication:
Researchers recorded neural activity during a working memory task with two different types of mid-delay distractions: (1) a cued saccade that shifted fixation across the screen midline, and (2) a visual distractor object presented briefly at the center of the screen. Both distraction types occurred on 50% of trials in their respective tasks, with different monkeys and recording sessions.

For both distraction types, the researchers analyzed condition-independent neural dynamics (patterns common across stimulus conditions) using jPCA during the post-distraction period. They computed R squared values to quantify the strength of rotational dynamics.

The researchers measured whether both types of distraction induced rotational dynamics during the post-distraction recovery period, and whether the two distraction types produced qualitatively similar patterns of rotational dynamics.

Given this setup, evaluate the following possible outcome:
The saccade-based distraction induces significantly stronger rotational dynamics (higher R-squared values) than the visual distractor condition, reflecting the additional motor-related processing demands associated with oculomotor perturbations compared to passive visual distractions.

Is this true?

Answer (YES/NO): NO